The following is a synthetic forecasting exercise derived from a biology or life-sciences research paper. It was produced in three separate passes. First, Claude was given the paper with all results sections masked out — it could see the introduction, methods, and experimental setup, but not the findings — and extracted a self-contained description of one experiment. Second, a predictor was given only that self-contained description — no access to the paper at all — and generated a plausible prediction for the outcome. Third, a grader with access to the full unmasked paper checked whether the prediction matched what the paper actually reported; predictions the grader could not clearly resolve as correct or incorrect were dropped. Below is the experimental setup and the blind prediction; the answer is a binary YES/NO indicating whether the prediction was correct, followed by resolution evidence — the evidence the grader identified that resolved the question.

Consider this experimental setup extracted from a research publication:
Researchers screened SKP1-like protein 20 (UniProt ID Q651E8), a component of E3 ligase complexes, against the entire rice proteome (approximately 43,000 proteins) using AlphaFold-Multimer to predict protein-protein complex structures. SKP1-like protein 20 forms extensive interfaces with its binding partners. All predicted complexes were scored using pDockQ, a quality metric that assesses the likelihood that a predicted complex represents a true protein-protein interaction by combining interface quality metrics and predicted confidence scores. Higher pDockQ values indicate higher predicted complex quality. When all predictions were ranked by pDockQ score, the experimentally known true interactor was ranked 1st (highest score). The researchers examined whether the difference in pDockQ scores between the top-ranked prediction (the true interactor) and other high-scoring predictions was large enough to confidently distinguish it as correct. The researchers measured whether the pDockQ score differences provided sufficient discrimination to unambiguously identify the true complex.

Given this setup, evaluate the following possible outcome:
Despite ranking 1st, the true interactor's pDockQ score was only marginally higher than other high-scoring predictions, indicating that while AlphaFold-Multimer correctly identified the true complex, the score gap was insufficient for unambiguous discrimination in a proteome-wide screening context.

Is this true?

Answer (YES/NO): YES